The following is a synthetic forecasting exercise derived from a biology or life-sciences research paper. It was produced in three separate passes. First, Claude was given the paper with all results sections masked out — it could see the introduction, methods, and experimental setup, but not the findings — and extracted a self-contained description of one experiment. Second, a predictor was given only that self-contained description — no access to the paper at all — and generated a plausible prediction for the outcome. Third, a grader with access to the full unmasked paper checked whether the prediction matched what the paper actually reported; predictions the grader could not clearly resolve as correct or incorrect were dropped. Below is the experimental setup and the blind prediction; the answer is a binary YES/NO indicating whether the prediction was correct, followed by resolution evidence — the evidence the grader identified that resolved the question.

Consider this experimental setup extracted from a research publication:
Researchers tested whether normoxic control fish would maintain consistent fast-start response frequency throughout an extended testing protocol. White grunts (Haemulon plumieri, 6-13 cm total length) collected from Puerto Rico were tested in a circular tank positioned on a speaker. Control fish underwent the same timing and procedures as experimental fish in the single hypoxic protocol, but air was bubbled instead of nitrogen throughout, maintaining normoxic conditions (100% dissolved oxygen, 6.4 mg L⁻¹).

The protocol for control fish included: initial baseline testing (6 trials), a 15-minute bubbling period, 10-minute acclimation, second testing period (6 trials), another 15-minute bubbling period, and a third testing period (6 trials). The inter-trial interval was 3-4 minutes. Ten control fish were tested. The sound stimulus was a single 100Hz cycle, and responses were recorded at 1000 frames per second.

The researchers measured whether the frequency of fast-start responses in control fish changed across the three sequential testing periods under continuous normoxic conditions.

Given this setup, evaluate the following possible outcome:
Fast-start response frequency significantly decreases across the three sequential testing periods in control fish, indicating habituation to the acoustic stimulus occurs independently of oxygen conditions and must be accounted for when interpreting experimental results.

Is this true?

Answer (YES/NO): NO